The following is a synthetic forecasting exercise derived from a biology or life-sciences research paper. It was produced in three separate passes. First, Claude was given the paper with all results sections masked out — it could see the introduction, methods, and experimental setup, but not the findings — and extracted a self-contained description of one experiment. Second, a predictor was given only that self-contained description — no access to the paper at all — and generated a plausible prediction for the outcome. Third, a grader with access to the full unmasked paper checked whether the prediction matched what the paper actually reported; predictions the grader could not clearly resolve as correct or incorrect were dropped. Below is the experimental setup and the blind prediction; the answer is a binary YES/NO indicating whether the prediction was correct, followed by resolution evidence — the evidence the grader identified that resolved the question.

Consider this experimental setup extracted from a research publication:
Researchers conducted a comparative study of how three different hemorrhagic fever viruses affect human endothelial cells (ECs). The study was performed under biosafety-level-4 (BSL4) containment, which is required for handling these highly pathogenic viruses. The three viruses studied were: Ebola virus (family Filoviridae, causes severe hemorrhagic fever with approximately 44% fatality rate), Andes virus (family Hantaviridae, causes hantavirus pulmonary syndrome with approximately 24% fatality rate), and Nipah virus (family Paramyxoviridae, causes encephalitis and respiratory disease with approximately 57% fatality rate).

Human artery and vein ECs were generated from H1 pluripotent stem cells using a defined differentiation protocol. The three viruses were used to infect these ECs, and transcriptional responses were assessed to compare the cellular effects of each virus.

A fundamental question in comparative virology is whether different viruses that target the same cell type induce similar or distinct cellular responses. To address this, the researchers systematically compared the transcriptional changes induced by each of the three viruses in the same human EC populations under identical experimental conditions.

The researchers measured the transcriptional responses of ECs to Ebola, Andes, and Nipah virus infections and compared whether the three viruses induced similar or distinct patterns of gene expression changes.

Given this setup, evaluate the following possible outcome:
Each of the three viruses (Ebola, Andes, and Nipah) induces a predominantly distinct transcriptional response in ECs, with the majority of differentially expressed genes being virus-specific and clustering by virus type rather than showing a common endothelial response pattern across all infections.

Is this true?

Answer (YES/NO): YES